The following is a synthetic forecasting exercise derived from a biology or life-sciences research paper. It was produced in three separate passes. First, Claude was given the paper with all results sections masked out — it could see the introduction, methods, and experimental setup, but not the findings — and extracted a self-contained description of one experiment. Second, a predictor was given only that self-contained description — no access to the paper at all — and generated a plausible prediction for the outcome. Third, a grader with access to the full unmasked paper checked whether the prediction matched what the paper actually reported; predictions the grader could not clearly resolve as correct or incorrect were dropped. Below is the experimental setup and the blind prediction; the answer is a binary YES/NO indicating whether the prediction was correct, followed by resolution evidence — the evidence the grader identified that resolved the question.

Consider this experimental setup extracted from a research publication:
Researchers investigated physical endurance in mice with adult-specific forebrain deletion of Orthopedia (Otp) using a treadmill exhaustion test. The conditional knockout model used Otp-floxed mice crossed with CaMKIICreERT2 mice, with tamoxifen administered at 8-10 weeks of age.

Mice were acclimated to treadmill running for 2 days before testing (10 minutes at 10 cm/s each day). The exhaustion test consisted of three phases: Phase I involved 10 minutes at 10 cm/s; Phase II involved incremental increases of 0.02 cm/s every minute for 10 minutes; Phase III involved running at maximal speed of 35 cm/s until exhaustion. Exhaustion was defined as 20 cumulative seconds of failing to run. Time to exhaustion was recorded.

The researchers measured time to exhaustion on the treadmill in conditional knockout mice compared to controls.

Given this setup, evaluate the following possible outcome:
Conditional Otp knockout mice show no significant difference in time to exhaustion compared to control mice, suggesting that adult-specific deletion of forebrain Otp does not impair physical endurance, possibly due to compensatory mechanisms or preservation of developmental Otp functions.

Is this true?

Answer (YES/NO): YES